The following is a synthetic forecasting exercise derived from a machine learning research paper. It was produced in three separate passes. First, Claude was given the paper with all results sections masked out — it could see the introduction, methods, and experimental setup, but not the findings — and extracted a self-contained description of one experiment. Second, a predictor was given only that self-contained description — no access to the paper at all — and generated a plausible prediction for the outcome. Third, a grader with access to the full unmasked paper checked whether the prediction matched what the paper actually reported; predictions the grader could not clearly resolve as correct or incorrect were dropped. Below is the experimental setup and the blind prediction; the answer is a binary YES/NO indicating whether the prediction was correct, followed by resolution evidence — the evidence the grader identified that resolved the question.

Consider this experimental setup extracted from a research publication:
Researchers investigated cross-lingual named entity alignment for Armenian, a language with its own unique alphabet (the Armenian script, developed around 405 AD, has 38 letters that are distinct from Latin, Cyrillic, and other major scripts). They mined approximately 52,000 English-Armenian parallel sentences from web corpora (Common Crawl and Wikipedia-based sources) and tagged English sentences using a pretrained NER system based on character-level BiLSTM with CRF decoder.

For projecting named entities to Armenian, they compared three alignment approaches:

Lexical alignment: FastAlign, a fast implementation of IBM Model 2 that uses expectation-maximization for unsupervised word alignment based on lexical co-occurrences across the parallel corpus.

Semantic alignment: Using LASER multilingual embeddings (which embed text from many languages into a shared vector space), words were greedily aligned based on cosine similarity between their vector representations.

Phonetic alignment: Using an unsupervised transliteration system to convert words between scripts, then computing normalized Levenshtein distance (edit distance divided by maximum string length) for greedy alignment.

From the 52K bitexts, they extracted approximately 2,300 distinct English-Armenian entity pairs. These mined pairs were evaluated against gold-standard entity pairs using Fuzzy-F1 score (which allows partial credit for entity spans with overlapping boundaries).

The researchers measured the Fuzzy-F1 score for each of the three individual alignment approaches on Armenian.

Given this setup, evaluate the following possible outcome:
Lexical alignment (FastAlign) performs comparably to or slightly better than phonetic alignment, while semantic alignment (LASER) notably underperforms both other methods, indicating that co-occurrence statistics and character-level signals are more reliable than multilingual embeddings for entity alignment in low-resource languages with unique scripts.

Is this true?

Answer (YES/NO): NO